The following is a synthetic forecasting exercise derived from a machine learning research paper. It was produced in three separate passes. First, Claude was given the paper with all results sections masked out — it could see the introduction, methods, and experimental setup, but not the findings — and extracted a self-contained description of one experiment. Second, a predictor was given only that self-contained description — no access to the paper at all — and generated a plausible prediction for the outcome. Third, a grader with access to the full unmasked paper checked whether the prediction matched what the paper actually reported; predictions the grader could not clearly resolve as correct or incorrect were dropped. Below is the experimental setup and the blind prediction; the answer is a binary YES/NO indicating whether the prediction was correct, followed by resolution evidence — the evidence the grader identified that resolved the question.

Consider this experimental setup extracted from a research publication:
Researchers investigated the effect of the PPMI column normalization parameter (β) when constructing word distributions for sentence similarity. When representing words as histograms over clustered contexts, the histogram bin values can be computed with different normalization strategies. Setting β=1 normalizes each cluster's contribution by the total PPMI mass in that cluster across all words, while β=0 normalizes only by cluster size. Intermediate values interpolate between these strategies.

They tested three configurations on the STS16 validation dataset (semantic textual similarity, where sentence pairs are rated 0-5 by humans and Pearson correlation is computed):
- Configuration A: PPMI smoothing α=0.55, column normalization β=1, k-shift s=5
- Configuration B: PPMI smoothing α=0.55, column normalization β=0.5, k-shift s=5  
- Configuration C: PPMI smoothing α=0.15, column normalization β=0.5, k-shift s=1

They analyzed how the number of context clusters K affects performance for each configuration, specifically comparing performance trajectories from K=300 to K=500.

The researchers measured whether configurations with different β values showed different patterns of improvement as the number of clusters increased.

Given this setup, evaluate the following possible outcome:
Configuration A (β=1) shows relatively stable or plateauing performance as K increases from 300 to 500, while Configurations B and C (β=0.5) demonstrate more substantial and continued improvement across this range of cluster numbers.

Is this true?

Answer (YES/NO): YES